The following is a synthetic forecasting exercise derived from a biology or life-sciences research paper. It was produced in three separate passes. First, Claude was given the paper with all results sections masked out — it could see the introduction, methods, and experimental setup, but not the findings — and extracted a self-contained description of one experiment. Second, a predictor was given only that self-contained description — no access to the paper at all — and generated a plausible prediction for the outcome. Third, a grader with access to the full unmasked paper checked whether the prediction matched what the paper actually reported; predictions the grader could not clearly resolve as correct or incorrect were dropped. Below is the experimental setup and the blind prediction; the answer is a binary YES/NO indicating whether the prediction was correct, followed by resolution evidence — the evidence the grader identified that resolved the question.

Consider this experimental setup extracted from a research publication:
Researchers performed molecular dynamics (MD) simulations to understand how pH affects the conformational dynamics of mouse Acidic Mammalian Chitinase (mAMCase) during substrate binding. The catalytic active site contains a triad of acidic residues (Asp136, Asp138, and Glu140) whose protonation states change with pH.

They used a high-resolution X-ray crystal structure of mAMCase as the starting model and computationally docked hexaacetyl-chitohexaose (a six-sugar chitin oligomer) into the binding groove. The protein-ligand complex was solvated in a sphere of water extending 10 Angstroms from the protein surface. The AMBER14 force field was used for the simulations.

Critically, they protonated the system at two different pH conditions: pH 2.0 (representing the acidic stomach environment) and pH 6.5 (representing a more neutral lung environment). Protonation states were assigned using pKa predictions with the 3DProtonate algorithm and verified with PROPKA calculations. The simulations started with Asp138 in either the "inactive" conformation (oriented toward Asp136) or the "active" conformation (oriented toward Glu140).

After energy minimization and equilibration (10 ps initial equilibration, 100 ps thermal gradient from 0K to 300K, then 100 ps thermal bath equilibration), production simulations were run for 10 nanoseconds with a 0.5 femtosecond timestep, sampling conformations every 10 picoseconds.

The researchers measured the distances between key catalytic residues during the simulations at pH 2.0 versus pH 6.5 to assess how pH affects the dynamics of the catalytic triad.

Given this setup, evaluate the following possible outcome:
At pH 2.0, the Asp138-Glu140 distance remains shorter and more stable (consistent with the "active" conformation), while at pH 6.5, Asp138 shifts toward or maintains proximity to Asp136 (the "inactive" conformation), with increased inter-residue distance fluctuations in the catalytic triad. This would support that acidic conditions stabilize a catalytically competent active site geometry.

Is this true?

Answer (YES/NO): YES